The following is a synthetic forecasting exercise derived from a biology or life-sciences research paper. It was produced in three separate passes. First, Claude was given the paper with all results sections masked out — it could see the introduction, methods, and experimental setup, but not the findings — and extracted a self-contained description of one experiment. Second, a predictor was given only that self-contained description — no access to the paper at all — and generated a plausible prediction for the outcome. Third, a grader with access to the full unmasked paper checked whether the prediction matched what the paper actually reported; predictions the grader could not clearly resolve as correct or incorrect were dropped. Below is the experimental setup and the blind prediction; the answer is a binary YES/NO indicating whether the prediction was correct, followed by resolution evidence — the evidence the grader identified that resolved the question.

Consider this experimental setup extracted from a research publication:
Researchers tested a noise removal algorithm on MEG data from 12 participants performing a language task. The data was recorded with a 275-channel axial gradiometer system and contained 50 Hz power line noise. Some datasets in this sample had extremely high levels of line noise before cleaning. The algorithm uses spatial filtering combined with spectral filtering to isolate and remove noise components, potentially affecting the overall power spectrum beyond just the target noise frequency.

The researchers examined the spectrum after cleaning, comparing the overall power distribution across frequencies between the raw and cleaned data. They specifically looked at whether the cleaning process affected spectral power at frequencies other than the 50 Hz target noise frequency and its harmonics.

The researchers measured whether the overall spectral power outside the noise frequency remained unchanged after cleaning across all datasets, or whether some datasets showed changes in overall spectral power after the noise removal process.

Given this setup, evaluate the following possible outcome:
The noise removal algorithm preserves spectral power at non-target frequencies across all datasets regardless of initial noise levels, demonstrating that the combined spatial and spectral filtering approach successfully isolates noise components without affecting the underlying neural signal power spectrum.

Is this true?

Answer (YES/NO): NO